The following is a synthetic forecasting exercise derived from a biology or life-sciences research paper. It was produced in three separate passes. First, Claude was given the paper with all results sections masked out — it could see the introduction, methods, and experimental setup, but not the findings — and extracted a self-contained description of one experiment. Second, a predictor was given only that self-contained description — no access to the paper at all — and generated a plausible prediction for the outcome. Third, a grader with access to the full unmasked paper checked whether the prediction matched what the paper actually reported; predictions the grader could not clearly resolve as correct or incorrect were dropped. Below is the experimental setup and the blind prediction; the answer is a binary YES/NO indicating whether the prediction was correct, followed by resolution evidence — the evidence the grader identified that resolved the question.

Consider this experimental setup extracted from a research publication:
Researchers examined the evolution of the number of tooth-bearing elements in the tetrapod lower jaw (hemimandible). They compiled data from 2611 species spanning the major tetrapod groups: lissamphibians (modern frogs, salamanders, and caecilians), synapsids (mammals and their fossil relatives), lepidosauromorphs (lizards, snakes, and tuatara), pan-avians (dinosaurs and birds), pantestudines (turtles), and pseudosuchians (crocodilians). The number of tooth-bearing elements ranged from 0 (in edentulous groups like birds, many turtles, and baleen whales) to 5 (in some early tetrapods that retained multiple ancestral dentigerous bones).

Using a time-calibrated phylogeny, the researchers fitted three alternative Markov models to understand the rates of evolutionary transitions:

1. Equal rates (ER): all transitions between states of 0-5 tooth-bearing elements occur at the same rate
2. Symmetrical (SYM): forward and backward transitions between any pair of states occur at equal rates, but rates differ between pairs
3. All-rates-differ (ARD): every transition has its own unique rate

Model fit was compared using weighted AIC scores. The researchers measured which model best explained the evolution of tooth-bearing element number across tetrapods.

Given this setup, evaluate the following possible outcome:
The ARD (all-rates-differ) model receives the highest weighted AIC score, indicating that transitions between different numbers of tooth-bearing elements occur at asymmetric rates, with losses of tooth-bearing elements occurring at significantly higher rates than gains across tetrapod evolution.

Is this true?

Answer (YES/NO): YES